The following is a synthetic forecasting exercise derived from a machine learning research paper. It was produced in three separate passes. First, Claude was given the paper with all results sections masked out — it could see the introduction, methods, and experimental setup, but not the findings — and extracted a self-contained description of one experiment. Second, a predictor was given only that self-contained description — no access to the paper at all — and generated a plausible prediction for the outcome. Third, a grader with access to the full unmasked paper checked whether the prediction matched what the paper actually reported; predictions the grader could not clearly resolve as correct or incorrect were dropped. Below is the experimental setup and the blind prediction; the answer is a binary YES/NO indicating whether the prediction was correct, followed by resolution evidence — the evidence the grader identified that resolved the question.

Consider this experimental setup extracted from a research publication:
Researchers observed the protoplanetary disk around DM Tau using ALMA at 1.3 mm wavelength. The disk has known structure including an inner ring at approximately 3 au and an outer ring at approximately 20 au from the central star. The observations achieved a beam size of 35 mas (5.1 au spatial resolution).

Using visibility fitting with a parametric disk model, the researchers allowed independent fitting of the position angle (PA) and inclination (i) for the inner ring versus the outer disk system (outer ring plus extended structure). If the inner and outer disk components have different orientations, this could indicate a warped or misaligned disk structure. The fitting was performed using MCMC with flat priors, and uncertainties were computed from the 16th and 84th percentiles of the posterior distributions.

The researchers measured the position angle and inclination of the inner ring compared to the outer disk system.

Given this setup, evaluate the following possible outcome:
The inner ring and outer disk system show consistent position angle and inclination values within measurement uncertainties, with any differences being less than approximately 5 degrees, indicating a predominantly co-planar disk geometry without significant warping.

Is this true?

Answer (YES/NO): NO